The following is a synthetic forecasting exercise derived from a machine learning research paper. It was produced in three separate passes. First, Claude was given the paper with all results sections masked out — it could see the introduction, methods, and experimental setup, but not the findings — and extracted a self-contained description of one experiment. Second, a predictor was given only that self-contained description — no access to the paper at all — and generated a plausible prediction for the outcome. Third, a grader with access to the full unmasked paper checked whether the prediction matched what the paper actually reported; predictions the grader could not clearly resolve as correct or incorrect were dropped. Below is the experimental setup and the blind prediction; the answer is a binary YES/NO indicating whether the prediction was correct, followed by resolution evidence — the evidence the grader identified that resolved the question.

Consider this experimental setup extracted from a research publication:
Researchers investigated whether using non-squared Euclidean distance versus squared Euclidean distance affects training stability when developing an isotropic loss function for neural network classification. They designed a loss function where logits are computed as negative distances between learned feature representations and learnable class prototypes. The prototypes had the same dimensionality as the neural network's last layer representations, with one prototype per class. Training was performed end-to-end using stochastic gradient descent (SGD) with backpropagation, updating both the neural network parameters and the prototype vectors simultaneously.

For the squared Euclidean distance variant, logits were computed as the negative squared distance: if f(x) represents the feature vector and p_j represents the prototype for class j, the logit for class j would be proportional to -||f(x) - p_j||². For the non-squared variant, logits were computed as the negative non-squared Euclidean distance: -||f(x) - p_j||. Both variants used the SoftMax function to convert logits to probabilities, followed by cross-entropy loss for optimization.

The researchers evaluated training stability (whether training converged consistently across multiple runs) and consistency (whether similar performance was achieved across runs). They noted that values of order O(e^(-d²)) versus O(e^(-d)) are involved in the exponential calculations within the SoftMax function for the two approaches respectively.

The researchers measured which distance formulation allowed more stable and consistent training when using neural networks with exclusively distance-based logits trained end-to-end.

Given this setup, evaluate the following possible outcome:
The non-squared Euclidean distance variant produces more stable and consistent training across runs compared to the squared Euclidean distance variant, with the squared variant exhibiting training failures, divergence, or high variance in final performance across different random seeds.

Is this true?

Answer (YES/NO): YES